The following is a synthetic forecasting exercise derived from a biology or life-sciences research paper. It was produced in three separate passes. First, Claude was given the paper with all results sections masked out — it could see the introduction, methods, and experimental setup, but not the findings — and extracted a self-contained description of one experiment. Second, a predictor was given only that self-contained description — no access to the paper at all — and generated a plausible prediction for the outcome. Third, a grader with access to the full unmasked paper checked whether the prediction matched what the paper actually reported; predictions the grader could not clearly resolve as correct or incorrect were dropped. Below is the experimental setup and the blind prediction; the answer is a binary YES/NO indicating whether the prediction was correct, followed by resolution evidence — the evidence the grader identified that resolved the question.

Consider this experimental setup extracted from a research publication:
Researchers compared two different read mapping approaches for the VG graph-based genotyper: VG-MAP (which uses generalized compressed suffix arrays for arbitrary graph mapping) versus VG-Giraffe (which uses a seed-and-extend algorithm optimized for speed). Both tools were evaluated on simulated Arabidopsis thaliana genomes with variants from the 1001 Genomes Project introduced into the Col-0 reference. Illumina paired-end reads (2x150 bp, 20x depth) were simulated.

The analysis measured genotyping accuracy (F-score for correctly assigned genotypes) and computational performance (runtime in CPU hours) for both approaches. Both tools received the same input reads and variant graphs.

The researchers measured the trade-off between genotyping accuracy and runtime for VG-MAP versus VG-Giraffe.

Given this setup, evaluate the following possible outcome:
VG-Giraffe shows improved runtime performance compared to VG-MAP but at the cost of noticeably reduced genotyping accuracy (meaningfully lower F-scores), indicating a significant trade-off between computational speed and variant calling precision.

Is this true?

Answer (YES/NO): NO